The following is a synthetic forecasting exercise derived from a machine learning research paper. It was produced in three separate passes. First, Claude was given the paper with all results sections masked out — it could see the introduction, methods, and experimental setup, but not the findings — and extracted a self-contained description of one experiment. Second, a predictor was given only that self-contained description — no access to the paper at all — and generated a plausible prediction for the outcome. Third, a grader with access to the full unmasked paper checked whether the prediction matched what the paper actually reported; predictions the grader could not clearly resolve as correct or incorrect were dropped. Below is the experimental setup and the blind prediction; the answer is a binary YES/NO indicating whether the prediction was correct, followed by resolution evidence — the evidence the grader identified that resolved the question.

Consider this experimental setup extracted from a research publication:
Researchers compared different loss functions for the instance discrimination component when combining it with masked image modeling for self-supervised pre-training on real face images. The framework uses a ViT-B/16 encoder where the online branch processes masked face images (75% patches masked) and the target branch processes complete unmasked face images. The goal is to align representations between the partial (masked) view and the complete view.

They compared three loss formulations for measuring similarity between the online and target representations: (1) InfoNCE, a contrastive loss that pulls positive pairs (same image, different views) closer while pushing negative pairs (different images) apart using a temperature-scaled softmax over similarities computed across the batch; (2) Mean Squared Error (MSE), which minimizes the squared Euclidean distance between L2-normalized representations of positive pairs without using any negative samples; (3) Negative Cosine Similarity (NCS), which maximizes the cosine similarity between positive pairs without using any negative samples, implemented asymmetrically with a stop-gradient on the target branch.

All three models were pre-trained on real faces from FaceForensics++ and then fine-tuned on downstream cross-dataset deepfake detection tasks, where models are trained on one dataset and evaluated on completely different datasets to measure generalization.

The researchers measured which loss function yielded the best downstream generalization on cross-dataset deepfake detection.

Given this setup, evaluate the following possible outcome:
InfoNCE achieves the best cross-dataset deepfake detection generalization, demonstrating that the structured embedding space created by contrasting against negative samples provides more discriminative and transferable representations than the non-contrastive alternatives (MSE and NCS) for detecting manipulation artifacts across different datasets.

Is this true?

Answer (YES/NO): NO